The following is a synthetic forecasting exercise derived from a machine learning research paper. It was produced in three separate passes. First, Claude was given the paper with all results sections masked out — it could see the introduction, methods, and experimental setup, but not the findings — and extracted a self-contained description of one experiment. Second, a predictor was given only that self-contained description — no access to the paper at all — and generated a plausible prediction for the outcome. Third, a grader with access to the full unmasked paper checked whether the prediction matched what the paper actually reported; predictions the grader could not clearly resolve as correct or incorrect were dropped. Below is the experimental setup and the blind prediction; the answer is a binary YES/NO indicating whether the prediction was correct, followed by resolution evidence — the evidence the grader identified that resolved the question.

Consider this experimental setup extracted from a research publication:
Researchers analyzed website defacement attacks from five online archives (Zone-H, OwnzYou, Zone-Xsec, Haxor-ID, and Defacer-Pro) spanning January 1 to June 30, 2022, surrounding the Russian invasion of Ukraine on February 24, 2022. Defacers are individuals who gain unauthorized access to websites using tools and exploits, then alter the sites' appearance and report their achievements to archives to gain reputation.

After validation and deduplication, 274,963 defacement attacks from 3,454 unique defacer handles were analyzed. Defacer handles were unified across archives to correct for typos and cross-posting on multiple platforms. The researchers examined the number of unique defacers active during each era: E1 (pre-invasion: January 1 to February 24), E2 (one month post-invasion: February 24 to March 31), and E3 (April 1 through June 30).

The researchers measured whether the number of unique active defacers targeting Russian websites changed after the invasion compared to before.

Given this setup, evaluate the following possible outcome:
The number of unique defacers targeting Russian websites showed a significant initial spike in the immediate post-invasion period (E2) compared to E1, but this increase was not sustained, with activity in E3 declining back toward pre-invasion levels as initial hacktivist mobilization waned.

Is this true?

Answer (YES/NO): YES